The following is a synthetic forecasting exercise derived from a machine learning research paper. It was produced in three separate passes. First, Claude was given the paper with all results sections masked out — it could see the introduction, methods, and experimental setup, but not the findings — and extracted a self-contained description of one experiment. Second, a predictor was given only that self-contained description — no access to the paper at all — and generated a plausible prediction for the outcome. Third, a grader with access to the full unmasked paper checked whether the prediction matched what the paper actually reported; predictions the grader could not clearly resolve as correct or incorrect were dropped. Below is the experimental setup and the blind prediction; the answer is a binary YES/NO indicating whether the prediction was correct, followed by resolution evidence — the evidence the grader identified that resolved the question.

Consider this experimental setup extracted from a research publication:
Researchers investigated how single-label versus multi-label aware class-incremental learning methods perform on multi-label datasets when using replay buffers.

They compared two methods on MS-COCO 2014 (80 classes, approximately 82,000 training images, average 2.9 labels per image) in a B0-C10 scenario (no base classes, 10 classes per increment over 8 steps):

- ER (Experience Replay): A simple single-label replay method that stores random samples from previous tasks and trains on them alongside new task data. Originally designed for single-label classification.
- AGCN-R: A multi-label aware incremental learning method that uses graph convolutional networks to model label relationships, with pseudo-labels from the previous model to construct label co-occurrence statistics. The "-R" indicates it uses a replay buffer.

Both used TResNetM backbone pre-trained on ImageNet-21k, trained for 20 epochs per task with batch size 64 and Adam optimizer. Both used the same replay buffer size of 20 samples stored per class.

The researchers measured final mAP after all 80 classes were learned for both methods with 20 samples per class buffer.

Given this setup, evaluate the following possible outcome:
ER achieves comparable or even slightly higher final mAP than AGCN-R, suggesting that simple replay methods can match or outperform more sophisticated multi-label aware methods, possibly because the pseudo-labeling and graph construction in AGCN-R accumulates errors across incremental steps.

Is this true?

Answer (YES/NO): NO